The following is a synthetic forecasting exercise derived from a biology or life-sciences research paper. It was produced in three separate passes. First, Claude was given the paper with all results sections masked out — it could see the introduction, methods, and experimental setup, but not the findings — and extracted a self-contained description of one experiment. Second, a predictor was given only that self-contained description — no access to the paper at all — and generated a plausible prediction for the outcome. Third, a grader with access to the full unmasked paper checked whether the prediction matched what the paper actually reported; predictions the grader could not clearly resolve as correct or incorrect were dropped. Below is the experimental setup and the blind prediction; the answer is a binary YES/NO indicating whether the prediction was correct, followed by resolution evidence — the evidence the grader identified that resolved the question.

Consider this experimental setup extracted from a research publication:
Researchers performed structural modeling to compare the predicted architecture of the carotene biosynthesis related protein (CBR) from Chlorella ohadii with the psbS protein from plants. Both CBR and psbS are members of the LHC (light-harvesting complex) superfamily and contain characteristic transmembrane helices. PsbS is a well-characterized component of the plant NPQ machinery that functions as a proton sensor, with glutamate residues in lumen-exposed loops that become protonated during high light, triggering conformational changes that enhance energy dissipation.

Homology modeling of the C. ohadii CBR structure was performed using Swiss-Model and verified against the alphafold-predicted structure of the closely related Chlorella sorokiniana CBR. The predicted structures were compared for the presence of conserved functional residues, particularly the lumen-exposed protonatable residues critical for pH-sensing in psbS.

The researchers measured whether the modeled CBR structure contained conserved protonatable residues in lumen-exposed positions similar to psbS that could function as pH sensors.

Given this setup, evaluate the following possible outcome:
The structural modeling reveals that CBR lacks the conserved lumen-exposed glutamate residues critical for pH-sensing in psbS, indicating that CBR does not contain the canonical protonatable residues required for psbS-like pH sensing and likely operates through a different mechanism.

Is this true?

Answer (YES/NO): NO